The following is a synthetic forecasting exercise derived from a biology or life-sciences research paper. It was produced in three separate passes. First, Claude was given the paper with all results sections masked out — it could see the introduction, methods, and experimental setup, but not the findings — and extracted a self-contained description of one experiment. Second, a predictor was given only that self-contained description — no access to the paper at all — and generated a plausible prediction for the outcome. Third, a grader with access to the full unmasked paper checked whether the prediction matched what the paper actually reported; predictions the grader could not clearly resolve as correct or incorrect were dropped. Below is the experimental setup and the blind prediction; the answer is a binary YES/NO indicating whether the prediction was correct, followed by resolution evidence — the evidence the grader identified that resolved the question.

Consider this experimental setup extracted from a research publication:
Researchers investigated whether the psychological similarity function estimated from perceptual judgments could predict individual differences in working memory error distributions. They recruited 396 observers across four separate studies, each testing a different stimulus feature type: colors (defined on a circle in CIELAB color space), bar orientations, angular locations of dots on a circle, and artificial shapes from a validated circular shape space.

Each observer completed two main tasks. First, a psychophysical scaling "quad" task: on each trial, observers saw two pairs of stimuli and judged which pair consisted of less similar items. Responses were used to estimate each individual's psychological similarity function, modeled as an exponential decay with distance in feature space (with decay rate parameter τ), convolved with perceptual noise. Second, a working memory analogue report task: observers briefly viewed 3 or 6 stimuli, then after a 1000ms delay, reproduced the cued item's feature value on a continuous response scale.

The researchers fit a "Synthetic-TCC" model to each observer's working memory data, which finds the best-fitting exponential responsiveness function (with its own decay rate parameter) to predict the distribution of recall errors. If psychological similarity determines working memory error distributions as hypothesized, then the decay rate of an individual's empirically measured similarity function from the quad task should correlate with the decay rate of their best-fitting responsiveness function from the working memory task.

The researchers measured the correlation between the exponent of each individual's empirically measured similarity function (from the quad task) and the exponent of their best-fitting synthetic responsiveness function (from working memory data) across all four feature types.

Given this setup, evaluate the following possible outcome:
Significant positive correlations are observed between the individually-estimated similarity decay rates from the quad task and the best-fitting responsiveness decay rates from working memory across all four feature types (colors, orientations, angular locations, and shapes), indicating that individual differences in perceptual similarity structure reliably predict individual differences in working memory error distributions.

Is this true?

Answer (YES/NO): NO